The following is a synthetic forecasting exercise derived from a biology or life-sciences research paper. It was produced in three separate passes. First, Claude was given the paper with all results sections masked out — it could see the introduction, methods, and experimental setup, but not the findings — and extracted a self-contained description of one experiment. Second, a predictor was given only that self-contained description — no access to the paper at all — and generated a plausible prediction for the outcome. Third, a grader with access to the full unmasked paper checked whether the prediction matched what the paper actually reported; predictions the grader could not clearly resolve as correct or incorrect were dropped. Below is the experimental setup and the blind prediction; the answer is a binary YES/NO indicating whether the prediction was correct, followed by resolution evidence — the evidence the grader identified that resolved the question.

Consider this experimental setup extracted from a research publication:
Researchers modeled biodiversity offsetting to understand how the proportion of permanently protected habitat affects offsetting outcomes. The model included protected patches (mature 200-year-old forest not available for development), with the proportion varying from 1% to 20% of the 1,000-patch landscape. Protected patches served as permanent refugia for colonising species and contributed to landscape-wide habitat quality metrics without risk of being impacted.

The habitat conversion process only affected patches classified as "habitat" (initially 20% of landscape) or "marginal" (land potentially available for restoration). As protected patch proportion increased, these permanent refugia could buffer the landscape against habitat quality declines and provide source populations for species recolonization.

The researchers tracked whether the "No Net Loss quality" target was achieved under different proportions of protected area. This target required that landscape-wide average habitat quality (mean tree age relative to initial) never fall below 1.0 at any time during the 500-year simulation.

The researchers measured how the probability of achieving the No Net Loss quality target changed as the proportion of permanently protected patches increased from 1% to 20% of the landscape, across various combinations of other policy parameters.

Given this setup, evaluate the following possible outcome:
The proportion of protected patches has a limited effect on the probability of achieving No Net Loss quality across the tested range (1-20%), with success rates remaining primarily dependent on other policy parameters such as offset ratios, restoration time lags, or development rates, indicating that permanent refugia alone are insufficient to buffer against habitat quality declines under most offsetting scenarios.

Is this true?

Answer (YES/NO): YES